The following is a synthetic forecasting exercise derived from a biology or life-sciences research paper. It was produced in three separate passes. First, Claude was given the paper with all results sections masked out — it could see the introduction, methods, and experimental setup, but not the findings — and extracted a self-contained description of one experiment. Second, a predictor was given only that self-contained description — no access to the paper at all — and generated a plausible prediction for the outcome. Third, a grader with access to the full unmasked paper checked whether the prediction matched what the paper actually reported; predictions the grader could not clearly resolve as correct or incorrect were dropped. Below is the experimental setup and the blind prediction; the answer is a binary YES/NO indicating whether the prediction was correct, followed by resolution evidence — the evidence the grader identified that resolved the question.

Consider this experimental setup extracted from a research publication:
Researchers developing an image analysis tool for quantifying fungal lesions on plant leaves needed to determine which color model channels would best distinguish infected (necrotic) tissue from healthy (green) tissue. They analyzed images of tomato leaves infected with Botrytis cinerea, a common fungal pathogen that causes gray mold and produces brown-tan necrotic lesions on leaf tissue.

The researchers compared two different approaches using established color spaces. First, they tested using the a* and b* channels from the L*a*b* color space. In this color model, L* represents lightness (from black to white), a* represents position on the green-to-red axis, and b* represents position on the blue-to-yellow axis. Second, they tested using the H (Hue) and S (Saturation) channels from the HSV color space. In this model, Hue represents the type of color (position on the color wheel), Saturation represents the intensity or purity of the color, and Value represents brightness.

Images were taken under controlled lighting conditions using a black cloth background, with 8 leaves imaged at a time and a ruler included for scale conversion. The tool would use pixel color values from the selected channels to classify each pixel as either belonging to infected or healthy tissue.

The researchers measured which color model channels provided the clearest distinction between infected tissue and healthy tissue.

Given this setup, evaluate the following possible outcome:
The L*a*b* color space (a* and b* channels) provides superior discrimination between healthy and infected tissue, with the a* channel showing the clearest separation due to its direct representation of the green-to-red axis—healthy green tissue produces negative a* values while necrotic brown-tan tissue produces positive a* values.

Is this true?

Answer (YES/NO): NO